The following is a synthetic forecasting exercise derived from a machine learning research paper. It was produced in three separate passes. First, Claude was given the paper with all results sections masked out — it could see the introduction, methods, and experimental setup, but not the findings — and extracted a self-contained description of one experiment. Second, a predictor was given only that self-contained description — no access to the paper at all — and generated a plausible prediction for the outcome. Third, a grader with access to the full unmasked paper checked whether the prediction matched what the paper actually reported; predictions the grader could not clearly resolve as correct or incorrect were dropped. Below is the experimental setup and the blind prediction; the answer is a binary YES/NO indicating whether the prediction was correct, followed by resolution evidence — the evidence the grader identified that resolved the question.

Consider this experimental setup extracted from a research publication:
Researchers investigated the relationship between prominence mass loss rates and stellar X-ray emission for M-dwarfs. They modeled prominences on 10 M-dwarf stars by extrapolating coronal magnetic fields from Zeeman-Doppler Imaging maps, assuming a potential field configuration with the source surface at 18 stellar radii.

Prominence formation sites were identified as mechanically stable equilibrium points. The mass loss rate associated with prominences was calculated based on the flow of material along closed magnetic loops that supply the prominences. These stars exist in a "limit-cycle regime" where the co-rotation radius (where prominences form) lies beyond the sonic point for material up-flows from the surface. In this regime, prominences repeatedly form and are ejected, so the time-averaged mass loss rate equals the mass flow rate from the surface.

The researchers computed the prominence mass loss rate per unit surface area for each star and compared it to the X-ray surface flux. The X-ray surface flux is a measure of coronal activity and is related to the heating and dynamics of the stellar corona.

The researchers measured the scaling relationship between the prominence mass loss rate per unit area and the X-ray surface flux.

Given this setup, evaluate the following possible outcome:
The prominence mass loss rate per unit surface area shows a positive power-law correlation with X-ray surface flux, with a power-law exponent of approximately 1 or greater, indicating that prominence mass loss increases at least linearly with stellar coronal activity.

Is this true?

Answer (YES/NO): YES